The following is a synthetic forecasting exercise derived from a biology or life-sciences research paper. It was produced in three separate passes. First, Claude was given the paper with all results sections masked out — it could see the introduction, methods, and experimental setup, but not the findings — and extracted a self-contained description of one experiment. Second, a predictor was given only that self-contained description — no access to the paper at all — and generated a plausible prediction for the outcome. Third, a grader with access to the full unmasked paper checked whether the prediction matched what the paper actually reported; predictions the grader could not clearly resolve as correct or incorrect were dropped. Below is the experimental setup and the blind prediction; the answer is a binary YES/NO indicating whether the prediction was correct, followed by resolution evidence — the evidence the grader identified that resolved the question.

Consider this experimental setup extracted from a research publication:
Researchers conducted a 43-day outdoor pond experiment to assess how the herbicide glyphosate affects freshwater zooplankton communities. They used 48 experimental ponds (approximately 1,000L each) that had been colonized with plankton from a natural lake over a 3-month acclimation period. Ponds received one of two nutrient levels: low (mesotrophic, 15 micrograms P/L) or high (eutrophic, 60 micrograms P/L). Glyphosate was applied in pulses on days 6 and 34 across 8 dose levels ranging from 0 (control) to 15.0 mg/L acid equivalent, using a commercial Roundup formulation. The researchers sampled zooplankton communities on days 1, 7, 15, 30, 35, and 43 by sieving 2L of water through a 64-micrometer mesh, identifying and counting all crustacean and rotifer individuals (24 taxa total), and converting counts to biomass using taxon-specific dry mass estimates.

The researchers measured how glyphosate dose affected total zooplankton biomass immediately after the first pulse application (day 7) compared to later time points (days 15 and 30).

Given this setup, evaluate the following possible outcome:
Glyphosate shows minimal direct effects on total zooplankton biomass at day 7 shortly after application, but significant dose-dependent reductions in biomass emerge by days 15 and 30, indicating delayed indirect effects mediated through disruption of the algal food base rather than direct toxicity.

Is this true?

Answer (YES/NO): NO